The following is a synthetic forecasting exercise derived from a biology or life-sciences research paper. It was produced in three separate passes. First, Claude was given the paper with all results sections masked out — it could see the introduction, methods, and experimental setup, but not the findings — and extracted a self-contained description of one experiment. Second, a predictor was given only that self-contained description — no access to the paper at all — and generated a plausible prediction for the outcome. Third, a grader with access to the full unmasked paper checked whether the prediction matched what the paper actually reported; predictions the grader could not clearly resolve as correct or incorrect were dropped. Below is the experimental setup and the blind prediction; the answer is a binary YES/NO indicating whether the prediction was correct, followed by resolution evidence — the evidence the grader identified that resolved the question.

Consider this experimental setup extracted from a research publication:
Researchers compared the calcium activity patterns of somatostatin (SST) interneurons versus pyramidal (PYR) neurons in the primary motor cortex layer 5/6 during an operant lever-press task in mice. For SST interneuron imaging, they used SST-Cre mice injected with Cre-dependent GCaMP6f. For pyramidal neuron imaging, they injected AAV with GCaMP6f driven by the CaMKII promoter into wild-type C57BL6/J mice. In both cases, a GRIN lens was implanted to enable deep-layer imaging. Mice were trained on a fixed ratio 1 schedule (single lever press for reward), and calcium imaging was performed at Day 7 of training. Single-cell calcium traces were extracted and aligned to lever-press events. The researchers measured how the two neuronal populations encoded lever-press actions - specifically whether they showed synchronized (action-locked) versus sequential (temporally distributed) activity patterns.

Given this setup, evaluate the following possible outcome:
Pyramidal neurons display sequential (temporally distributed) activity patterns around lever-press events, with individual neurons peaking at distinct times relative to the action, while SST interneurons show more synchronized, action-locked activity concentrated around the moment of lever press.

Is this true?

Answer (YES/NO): YES